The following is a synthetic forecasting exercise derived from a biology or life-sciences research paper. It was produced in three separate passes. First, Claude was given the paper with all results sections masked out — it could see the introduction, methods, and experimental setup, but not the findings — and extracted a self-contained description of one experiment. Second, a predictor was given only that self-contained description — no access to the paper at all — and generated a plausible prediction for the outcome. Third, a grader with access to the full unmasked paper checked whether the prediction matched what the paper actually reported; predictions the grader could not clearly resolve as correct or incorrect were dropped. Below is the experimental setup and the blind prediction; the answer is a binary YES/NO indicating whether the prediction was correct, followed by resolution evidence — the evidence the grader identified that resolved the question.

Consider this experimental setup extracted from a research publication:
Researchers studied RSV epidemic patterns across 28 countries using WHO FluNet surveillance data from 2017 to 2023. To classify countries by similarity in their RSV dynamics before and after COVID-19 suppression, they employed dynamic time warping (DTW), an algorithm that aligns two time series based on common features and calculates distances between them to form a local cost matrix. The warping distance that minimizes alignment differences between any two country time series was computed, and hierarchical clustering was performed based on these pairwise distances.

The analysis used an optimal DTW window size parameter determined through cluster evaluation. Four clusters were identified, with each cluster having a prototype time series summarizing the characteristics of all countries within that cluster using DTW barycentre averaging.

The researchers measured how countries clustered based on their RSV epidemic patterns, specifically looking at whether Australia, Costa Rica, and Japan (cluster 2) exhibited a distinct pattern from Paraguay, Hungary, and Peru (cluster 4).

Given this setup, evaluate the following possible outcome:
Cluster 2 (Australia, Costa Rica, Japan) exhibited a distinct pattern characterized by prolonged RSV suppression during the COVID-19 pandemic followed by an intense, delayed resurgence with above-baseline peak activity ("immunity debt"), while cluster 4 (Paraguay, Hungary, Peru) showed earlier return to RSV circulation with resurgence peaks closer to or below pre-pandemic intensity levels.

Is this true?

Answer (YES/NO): NO